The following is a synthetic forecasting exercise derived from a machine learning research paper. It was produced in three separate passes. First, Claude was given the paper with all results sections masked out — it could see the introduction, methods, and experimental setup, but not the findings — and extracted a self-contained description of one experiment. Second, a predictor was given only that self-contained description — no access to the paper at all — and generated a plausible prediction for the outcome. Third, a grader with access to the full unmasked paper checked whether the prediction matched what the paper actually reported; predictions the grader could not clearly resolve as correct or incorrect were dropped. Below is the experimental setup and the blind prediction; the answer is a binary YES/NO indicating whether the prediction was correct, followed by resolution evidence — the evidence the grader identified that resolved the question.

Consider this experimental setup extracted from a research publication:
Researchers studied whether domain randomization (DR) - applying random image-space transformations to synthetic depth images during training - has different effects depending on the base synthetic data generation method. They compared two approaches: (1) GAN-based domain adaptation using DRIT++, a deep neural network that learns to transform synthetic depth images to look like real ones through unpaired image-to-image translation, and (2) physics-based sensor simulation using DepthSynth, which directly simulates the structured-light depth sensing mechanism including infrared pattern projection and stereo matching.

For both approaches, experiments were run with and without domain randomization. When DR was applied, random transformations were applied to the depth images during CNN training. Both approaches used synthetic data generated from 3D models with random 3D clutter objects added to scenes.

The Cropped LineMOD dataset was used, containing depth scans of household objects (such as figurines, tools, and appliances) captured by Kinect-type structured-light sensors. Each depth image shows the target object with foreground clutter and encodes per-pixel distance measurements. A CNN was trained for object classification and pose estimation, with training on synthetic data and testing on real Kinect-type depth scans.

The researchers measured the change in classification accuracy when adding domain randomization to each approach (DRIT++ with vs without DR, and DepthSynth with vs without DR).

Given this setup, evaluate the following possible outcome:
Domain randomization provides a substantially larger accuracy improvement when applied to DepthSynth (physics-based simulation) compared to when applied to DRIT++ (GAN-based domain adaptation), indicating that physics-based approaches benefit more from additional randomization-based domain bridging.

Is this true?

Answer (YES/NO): NO